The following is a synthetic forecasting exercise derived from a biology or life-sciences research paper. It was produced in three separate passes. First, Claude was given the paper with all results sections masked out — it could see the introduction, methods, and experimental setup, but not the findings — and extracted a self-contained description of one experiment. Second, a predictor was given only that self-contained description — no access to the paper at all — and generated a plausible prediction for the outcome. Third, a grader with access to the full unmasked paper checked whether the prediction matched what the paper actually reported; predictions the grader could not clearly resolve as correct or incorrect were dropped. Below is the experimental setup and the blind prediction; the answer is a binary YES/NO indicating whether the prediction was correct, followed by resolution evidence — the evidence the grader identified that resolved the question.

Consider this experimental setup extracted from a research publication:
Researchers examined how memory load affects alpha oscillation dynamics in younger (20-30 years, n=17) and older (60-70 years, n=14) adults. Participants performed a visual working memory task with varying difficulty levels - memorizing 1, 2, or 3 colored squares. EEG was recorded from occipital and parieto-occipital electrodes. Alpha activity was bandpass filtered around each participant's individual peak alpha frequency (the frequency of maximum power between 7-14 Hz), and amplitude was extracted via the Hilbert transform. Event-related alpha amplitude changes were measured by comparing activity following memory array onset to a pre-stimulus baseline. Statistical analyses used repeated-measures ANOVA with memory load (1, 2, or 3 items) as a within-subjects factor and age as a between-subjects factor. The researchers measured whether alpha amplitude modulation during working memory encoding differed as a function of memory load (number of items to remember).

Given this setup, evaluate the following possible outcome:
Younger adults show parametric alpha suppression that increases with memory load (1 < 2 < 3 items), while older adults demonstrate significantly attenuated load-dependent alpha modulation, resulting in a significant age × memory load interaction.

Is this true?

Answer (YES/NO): NO